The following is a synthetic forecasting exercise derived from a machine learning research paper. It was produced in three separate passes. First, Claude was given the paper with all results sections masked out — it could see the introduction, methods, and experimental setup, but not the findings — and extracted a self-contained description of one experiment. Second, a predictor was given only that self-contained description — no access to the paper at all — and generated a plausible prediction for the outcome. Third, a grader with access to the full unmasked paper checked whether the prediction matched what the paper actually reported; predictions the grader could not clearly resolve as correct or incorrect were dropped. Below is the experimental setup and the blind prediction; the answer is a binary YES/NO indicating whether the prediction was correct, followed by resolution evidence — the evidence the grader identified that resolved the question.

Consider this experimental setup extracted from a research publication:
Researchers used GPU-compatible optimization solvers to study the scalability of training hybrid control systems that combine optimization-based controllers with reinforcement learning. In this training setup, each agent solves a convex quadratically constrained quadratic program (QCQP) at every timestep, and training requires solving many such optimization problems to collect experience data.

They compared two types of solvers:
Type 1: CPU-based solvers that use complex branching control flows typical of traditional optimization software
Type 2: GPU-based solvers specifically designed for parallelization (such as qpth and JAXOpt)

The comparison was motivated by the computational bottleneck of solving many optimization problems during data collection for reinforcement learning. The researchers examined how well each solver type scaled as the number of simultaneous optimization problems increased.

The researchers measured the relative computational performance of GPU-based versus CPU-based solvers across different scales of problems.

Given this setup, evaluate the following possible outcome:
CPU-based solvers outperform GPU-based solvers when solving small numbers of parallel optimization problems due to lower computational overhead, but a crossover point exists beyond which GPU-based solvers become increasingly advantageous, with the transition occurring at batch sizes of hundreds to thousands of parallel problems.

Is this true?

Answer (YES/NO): NO